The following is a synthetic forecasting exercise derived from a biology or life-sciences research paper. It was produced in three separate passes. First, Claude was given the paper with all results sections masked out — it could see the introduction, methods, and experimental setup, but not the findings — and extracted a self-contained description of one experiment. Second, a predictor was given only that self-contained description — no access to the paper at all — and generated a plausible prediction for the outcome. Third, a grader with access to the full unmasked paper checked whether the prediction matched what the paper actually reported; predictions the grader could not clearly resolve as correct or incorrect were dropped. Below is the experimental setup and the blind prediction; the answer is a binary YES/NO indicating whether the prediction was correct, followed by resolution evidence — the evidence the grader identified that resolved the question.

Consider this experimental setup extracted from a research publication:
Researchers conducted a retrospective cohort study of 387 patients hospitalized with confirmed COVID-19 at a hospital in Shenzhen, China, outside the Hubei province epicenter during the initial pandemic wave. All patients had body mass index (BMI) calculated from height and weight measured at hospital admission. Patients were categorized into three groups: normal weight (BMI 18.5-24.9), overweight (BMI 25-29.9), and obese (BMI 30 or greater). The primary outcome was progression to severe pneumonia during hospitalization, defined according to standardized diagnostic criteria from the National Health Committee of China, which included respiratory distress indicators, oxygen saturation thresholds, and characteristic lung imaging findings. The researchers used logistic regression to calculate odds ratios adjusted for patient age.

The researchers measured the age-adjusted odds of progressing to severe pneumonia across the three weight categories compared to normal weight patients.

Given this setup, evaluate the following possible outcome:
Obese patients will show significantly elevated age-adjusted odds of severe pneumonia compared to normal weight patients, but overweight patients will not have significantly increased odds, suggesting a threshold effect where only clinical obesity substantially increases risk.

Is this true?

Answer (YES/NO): NO